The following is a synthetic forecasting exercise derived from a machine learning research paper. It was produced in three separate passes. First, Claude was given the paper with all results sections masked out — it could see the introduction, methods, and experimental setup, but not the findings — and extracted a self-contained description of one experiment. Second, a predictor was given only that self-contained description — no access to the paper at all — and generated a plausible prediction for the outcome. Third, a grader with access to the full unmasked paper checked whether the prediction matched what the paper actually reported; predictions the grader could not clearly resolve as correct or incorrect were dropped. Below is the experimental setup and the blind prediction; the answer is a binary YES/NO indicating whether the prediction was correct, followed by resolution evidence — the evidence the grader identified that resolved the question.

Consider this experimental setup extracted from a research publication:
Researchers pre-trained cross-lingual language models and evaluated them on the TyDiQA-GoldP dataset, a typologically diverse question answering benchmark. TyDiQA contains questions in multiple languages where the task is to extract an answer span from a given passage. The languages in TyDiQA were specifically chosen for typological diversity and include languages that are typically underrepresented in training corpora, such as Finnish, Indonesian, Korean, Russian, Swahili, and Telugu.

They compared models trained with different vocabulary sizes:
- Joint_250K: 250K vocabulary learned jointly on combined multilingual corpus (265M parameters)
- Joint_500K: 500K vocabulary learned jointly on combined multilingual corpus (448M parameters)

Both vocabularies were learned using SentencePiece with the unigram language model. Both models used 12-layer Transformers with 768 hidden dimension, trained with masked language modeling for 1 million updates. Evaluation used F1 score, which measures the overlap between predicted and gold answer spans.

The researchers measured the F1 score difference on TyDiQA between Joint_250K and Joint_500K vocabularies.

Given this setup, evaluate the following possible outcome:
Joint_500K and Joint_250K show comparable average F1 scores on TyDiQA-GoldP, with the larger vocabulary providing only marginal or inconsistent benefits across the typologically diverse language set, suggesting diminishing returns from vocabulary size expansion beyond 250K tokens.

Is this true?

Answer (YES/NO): NO